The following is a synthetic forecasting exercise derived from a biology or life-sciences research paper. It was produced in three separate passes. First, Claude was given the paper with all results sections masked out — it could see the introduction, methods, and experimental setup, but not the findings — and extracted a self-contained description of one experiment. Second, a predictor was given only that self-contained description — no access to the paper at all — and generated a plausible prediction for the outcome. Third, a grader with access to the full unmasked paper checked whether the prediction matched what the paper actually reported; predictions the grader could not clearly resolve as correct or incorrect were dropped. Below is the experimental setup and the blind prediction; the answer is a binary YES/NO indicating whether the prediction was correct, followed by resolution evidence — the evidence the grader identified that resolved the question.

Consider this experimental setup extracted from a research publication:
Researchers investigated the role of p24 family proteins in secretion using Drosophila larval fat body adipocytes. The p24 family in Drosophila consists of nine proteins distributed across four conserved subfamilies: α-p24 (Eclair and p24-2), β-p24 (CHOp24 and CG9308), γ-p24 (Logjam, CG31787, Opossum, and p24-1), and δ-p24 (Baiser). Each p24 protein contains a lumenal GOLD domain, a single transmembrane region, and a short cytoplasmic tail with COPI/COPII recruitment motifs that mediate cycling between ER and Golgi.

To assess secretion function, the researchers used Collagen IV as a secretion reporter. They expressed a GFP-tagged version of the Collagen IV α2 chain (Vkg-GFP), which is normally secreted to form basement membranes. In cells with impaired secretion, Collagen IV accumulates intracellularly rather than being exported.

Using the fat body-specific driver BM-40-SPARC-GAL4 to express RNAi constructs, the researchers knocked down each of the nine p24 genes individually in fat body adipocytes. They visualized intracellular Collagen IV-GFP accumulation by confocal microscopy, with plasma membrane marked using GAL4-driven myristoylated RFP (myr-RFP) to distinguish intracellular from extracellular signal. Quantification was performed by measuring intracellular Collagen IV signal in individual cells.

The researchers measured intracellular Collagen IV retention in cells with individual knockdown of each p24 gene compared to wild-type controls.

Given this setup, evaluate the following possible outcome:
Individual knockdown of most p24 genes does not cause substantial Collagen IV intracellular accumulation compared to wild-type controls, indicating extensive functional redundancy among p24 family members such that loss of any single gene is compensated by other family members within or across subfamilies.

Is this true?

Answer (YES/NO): NO